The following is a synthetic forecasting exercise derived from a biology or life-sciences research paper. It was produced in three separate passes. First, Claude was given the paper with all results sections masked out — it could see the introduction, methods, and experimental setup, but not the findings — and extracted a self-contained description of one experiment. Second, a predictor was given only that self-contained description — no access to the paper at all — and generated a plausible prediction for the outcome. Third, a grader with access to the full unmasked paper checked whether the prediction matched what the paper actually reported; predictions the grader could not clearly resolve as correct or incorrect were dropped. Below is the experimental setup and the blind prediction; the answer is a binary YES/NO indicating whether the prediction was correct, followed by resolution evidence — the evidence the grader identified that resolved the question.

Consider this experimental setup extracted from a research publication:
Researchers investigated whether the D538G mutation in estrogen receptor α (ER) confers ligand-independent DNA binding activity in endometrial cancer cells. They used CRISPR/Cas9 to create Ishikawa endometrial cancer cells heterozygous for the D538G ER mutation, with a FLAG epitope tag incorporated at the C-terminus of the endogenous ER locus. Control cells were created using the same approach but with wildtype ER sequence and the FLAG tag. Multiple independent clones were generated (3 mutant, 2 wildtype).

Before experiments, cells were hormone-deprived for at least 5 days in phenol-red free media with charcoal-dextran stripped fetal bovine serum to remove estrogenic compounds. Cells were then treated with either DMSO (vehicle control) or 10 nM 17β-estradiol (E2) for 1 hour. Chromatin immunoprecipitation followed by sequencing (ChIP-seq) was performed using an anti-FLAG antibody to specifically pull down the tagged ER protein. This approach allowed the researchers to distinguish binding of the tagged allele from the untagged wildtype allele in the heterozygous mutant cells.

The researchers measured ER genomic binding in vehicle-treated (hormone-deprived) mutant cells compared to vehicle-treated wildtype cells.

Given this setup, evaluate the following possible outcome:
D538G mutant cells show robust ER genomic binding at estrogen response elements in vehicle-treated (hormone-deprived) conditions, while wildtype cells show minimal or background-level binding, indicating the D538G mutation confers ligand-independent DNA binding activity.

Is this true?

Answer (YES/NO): YES